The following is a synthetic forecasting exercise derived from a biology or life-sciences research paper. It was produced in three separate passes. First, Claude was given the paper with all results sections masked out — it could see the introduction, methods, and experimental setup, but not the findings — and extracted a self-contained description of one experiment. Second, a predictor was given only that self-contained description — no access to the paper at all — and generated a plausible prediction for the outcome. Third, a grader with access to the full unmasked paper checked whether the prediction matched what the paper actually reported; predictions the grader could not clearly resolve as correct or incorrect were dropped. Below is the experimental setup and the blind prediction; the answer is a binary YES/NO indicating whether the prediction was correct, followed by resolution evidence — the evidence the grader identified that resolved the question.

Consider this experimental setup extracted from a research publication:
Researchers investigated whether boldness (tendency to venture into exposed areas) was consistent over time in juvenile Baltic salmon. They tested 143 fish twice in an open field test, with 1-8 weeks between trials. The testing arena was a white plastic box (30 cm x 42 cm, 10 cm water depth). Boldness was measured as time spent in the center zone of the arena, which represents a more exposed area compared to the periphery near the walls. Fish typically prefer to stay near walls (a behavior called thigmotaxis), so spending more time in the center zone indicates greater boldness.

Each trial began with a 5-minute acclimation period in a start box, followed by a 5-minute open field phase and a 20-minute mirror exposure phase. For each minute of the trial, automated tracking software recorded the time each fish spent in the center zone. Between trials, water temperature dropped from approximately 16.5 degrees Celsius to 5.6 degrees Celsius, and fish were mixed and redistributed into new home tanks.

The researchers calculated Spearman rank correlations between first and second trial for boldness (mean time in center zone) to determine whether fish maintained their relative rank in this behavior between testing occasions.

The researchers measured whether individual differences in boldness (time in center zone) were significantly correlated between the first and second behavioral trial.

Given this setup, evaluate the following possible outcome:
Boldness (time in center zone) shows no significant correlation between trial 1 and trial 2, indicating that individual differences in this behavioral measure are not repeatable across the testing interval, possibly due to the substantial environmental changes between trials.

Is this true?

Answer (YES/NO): YES